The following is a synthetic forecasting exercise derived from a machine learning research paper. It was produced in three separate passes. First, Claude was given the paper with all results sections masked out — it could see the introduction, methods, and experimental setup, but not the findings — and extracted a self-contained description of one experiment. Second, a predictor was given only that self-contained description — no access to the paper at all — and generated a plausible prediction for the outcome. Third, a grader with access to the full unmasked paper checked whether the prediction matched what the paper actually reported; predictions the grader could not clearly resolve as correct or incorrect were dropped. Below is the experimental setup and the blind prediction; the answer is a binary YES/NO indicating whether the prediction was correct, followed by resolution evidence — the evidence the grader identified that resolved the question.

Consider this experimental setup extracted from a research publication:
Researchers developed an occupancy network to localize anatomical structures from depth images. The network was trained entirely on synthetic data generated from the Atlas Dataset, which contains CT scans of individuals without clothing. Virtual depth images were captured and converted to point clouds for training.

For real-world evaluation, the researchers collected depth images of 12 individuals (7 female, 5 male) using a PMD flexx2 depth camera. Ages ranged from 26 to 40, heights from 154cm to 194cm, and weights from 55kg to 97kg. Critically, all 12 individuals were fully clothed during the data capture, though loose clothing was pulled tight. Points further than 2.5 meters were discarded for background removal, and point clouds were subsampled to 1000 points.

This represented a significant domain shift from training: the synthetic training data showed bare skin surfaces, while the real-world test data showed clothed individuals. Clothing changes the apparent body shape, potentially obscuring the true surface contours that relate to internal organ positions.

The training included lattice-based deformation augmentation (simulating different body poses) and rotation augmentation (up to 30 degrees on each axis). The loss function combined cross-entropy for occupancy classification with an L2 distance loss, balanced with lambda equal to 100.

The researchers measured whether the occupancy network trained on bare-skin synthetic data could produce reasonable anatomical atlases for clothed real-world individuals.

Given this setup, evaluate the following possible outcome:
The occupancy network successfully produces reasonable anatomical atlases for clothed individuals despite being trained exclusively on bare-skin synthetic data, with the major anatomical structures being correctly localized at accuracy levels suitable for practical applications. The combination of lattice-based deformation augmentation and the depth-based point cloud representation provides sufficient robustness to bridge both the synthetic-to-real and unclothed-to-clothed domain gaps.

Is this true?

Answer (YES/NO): YES